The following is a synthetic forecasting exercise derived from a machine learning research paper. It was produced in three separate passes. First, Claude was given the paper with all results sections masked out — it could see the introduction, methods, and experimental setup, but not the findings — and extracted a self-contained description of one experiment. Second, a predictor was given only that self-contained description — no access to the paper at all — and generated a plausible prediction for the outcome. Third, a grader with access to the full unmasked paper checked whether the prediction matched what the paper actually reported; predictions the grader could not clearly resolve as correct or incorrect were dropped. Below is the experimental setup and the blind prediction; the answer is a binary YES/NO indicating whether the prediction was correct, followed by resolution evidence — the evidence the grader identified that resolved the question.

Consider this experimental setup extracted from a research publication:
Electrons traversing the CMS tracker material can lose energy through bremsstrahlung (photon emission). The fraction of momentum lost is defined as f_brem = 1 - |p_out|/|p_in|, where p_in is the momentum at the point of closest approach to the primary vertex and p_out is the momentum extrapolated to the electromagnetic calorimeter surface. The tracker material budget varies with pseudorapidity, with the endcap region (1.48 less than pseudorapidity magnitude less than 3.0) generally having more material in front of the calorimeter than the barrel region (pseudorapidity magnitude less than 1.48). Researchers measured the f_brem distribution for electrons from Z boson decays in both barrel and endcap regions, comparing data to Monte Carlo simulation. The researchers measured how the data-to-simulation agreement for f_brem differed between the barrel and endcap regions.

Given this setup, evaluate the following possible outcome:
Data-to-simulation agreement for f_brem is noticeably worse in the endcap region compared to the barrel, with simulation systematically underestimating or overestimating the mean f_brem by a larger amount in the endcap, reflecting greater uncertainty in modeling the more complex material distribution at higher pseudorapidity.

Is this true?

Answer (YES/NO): YES